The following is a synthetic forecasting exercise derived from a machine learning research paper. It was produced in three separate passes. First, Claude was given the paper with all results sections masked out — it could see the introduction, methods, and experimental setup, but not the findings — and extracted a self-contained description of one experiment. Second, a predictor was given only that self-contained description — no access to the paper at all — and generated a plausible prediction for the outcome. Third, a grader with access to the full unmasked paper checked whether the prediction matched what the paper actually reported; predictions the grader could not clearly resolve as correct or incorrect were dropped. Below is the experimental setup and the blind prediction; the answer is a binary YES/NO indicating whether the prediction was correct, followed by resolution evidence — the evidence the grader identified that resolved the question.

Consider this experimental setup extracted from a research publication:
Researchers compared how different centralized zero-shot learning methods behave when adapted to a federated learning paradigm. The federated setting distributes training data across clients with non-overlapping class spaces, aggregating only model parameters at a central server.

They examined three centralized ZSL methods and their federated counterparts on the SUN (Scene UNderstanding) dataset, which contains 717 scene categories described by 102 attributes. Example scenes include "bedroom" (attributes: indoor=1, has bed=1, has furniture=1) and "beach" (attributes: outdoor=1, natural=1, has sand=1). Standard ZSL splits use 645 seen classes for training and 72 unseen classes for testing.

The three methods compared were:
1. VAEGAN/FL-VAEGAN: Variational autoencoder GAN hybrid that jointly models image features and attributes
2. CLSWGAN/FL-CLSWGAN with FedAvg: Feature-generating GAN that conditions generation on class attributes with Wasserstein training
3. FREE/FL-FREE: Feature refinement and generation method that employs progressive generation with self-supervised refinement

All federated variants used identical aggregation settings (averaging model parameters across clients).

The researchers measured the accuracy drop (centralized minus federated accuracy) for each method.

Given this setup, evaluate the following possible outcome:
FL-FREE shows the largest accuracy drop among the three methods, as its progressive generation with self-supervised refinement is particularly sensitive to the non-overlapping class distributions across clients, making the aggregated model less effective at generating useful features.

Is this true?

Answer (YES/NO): YES